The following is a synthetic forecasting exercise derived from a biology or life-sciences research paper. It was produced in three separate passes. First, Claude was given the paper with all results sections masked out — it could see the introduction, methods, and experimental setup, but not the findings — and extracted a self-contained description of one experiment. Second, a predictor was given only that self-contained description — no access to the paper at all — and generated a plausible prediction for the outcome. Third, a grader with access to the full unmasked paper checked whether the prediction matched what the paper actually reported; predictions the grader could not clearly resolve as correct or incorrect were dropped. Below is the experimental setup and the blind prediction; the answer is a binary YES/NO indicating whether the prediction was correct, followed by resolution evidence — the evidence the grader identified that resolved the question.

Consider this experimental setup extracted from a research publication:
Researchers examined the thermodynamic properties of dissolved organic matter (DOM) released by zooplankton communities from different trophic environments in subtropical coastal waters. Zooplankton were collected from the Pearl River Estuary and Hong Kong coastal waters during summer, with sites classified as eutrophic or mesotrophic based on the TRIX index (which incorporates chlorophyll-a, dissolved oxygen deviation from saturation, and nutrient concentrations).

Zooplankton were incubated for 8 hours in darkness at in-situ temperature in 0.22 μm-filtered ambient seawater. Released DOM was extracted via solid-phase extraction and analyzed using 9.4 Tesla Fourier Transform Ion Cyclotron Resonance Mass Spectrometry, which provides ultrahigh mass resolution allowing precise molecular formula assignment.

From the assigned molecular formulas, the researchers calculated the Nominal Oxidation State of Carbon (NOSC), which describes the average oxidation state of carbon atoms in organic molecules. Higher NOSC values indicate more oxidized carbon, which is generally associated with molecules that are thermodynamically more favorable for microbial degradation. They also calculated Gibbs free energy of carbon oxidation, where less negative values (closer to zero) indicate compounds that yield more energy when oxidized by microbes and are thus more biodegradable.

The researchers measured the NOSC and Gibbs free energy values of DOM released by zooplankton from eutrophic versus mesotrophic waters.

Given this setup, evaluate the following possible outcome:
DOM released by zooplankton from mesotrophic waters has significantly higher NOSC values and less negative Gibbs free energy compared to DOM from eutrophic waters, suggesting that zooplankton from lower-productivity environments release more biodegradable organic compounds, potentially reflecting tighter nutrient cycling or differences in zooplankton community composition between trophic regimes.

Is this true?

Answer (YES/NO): NO